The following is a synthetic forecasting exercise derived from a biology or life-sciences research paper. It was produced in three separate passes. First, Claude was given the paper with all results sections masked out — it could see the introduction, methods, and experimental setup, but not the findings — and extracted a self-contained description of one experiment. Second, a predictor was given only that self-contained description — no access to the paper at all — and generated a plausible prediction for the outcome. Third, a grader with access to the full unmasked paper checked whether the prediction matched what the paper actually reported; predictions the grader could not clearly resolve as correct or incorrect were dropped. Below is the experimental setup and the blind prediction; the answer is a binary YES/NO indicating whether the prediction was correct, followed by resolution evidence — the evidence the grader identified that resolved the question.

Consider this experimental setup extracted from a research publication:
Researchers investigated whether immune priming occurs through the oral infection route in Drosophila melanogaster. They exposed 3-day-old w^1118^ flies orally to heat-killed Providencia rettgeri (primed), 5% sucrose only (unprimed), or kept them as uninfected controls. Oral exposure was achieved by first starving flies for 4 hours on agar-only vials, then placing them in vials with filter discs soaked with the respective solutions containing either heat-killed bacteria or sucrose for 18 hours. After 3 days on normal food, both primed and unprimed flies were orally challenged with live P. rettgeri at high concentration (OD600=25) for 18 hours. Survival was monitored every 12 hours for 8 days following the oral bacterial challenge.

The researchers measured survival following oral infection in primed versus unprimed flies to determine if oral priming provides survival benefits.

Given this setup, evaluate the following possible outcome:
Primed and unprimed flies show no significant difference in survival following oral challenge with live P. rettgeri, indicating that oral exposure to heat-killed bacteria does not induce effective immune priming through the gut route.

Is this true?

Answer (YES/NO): NO